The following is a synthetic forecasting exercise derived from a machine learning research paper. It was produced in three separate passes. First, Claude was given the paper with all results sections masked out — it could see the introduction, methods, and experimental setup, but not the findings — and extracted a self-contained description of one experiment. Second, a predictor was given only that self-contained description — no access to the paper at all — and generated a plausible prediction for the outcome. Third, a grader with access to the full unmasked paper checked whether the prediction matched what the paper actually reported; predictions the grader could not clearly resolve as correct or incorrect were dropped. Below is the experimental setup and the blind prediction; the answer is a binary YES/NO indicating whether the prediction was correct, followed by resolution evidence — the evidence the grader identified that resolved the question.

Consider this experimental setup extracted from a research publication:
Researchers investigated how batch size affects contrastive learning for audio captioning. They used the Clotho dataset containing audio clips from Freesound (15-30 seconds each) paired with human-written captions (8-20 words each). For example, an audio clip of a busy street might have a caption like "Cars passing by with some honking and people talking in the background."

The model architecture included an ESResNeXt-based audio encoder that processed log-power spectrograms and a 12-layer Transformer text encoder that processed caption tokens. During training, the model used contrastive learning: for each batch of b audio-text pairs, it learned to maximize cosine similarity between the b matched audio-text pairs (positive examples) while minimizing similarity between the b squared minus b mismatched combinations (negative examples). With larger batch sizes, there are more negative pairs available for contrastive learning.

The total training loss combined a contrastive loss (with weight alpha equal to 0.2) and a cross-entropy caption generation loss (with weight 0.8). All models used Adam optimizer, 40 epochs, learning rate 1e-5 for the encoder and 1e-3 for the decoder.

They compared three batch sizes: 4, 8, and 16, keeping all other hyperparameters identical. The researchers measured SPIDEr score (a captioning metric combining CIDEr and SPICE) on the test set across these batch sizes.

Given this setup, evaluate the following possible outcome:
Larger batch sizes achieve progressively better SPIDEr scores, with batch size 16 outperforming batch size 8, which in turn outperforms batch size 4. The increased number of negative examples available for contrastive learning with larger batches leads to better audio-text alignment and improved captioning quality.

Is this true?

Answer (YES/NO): YES